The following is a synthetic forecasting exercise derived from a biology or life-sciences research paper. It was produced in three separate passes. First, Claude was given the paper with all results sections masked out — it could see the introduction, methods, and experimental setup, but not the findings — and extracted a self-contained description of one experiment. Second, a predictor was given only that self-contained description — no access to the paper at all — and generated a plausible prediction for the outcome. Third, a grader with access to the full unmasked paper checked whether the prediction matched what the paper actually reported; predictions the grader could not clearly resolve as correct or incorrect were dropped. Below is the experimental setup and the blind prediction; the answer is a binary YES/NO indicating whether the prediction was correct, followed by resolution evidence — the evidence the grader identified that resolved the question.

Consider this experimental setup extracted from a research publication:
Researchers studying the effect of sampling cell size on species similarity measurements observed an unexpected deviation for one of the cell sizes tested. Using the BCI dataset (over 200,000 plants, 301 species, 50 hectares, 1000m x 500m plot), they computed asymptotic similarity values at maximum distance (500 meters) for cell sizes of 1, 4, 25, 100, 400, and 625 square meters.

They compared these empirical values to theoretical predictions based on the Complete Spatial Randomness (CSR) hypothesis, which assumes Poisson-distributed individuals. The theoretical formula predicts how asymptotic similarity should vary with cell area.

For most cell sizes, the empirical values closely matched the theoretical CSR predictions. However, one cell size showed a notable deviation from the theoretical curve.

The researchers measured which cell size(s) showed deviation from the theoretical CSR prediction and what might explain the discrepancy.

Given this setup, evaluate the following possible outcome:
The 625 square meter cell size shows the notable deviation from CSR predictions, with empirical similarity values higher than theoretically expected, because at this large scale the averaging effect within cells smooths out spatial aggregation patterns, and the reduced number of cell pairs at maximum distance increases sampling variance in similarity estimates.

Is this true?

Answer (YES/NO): NO